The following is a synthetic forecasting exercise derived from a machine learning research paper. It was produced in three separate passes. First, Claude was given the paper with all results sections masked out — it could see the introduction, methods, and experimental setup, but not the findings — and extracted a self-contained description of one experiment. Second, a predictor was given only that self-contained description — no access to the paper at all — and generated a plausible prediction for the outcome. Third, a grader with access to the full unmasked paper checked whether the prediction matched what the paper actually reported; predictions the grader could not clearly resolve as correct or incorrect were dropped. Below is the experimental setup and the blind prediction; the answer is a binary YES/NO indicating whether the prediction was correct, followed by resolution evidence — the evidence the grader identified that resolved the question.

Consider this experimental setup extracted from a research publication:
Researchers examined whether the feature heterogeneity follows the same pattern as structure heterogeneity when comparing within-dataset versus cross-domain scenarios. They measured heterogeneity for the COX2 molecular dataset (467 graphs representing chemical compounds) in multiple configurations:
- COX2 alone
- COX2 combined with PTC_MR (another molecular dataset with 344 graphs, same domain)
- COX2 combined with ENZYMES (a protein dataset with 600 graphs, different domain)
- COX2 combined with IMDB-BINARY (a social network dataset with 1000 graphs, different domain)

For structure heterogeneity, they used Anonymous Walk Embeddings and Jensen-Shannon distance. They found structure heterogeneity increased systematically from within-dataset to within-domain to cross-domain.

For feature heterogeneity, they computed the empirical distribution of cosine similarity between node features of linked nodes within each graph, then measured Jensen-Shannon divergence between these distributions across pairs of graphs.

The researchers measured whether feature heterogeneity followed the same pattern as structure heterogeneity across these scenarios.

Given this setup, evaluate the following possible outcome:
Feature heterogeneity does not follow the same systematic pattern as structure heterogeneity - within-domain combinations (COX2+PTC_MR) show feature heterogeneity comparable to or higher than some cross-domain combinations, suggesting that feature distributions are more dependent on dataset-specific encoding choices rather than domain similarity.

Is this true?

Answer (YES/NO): YES